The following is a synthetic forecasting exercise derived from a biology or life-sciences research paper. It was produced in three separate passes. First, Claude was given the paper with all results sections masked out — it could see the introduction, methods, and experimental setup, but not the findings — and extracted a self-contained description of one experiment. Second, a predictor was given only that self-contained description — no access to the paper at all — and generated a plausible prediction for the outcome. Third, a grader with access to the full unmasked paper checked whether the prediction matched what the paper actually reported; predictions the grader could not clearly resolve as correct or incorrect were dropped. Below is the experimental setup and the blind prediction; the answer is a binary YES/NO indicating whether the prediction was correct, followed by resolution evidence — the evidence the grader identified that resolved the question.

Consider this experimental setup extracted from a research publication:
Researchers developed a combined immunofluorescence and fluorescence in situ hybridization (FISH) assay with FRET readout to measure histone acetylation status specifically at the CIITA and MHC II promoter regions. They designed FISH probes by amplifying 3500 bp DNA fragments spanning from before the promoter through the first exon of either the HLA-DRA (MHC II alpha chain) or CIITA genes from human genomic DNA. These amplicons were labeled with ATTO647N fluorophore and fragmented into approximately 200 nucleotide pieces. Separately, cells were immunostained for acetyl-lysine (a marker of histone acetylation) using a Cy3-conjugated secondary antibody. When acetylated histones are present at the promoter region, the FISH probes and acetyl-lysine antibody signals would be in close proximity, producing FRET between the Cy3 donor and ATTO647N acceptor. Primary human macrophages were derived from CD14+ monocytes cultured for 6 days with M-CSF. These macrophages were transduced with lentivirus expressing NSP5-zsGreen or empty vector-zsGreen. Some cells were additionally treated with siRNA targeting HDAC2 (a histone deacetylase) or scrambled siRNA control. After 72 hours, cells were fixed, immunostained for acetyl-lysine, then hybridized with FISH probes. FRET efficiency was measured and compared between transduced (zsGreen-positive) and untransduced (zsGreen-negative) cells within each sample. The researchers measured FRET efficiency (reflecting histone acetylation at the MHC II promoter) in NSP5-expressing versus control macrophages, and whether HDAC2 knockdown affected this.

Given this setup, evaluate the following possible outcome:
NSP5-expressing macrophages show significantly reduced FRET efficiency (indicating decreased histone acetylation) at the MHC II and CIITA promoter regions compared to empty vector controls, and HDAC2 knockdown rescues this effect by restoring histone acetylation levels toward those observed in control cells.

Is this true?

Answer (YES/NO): YES